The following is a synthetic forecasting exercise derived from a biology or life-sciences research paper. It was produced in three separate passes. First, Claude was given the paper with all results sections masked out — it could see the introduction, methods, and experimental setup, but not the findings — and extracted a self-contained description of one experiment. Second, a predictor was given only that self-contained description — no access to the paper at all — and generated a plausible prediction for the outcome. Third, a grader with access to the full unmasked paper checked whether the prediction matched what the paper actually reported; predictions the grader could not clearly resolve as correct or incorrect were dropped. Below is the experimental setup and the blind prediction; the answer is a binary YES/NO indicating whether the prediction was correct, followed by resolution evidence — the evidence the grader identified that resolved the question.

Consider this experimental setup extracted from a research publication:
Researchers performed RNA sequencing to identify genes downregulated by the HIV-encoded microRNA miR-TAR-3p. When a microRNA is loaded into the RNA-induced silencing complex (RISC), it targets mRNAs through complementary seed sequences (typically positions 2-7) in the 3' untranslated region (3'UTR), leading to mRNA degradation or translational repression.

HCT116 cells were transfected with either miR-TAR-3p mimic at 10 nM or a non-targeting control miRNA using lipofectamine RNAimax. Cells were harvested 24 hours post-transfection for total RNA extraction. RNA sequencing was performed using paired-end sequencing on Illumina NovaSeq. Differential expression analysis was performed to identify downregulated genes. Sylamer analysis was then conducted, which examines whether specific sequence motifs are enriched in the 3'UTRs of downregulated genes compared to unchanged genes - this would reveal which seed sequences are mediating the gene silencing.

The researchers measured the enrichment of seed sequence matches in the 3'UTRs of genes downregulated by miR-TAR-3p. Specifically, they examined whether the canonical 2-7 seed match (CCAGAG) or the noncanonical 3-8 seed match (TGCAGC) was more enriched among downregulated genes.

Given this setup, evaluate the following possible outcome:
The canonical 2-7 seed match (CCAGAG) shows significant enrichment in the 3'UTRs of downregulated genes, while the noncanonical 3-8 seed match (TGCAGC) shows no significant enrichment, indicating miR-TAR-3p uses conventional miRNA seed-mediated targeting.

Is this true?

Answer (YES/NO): NO